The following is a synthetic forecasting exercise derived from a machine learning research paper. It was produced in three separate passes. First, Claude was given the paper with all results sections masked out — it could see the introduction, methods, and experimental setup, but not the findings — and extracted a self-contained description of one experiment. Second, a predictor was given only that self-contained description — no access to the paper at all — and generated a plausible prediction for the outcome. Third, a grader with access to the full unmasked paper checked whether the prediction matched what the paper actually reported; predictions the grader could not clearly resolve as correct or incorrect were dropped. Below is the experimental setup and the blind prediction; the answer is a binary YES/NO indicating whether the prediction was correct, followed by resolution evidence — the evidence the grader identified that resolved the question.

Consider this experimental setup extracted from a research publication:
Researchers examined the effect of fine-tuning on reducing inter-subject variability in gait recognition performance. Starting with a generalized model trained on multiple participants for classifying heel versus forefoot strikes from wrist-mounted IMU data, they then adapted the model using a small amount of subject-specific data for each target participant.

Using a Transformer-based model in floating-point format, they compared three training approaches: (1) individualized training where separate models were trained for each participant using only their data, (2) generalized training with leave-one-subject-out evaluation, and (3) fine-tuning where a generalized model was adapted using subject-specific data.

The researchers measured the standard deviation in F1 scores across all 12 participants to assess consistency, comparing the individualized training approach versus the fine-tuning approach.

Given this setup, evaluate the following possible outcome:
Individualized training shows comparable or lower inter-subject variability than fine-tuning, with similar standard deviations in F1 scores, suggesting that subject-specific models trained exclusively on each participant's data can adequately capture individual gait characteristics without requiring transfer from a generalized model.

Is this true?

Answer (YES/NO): NO